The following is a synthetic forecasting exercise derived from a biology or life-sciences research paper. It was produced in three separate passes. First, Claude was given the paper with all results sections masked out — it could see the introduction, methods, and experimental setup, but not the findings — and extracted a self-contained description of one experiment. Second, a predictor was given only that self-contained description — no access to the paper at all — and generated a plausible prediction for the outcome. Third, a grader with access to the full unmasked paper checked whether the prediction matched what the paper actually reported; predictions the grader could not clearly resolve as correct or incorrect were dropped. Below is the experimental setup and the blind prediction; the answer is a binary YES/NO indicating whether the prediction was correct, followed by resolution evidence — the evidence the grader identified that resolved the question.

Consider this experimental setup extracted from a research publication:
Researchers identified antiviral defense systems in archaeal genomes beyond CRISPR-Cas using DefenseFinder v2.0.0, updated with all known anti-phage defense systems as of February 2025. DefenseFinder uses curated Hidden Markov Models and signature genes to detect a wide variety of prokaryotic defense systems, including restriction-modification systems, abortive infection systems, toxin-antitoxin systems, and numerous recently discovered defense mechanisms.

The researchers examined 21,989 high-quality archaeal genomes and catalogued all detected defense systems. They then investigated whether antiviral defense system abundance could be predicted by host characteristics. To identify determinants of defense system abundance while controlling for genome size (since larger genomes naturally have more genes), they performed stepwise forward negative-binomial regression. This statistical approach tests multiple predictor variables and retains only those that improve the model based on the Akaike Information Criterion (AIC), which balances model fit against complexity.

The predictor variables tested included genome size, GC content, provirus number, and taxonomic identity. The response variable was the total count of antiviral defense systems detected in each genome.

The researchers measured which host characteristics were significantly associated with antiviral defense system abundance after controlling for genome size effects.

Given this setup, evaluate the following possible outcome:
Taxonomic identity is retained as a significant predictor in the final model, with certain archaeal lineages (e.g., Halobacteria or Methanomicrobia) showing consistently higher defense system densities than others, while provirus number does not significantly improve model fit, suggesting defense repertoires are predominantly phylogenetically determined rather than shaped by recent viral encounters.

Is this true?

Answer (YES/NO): NO